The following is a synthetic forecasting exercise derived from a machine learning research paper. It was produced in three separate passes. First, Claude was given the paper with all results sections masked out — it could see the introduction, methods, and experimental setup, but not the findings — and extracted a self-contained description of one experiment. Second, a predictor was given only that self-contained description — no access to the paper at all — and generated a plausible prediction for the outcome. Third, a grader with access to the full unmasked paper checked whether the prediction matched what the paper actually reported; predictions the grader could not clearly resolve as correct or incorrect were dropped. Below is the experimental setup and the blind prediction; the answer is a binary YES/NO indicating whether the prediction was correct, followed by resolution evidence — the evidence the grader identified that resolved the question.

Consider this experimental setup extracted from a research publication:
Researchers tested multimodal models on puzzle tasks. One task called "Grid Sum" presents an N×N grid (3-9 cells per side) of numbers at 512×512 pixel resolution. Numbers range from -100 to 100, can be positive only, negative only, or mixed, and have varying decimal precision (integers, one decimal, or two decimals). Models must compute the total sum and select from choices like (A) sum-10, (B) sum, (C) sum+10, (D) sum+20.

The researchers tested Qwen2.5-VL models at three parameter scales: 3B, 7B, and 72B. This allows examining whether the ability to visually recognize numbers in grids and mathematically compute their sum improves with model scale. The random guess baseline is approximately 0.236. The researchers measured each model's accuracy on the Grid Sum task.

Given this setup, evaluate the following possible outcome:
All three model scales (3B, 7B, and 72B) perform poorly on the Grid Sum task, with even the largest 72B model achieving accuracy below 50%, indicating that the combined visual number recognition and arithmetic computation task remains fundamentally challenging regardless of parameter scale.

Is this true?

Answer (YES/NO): NO